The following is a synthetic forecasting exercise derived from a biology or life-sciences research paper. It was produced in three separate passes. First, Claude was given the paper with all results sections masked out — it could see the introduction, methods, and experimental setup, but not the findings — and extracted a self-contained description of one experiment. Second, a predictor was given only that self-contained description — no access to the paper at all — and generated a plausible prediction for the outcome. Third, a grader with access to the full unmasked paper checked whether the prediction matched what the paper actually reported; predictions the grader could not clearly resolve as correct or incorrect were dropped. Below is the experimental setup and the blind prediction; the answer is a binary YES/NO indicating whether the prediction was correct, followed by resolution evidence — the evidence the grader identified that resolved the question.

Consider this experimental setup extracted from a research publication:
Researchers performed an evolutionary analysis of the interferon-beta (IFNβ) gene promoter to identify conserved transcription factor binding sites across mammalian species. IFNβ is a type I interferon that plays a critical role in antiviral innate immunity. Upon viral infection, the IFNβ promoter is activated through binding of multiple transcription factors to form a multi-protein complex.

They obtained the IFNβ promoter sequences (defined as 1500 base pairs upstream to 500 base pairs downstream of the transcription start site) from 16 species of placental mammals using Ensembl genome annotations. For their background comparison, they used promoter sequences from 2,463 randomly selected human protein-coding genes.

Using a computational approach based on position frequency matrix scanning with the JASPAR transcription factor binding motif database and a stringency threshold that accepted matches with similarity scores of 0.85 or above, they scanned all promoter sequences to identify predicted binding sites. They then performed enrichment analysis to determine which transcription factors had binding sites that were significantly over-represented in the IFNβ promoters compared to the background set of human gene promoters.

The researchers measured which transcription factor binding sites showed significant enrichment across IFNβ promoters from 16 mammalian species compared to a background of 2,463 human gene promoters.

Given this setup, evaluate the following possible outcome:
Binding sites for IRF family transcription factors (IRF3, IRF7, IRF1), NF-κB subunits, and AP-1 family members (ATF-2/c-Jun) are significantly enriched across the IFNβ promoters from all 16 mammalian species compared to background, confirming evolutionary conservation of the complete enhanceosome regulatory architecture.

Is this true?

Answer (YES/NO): NO